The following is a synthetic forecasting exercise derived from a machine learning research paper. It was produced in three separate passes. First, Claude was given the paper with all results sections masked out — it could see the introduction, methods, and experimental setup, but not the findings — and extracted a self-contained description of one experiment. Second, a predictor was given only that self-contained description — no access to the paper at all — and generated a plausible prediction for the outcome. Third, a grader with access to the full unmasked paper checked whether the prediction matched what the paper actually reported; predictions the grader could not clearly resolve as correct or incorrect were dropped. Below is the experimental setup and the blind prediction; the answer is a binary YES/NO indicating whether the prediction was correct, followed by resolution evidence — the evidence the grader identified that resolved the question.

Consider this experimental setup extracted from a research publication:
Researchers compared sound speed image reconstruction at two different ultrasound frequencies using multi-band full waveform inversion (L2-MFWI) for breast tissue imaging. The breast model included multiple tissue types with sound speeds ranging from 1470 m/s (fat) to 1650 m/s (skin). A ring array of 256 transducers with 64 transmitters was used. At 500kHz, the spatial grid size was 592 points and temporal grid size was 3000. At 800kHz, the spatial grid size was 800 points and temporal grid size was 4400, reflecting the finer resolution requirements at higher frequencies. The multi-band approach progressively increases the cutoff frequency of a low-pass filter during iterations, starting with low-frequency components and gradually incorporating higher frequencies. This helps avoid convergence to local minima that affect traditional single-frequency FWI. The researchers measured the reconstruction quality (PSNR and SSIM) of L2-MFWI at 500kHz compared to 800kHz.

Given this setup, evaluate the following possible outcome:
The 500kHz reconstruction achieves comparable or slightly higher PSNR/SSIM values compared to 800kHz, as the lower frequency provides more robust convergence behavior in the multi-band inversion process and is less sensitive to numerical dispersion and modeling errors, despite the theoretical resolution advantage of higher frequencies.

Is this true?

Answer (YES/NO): NO